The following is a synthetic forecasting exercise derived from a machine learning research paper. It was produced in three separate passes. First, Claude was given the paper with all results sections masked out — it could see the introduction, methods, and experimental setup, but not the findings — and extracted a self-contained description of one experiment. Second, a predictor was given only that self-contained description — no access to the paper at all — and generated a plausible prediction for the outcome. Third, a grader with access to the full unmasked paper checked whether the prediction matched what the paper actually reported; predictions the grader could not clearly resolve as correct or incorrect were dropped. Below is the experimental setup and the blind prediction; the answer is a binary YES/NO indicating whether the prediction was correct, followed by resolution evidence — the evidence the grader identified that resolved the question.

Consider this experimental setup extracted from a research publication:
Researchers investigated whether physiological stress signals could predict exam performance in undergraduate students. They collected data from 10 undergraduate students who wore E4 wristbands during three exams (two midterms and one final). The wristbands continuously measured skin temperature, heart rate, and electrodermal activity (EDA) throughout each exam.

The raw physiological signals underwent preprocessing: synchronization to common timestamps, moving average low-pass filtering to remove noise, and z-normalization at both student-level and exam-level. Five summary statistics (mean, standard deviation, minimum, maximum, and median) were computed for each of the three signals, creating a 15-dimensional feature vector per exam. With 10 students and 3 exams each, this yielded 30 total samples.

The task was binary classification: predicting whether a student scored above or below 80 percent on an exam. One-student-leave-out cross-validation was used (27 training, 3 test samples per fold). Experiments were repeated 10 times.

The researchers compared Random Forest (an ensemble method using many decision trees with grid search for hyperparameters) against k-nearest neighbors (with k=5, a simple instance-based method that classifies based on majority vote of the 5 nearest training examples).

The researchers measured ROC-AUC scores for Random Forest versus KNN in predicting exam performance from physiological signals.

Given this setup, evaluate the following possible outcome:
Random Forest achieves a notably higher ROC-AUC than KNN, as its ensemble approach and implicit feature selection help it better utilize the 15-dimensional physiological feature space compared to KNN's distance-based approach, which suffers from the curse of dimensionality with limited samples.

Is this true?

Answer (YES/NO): NO